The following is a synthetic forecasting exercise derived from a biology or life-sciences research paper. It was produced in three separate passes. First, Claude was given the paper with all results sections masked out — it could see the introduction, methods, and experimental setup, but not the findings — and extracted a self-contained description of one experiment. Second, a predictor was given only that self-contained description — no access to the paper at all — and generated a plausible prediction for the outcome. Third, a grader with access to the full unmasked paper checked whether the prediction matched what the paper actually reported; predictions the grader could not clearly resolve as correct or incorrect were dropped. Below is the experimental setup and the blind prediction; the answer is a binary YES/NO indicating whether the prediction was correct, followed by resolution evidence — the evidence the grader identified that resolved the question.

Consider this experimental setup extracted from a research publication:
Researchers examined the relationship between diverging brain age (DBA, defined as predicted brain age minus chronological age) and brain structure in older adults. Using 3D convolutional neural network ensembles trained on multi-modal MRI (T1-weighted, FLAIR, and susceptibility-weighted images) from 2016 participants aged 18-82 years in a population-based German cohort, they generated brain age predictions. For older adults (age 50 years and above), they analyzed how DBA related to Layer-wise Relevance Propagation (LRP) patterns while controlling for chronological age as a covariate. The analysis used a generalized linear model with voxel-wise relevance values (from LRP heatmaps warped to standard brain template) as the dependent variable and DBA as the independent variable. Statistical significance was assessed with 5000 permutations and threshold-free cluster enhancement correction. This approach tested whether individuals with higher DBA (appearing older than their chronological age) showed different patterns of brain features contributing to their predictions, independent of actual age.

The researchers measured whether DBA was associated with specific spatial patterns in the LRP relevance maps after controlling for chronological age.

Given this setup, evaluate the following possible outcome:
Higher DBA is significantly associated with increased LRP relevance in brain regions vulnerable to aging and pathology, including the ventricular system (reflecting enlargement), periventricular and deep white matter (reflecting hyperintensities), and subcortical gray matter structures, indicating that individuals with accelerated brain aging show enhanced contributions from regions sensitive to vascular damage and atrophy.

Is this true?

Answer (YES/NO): NO